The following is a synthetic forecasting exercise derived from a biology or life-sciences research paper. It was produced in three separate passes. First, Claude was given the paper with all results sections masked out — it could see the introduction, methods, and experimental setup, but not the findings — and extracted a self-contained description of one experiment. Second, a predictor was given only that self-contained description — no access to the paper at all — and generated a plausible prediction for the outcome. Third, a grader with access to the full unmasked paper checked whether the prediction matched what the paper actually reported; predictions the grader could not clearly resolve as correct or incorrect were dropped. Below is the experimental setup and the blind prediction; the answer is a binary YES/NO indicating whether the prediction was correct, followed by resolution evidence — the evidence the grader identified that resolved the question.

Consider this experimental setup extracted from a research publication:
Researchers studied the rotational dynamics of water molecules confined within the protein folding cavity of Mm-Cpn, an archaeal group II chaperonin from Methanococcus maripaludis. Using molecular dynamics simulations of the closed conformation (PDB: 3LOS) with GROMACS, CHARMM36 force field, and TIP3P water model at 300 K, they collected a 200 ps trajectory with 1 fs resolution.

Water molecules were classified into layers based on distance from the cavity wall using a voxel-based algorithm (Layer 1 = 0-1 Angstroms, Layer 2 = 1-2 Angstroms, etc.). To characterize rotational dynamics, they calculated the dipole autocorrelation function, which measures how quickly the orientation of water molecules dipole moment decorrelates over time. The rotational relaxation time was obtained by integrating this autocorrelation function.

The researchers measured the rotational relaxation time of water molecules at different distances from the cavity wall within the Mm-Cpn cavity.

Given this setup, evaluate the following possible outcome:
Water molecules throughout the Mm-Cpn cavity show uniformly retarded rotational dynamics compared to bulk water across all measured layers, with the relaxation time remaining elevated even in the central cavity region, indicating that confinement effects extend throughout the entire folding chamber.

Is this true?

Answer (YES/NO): NO